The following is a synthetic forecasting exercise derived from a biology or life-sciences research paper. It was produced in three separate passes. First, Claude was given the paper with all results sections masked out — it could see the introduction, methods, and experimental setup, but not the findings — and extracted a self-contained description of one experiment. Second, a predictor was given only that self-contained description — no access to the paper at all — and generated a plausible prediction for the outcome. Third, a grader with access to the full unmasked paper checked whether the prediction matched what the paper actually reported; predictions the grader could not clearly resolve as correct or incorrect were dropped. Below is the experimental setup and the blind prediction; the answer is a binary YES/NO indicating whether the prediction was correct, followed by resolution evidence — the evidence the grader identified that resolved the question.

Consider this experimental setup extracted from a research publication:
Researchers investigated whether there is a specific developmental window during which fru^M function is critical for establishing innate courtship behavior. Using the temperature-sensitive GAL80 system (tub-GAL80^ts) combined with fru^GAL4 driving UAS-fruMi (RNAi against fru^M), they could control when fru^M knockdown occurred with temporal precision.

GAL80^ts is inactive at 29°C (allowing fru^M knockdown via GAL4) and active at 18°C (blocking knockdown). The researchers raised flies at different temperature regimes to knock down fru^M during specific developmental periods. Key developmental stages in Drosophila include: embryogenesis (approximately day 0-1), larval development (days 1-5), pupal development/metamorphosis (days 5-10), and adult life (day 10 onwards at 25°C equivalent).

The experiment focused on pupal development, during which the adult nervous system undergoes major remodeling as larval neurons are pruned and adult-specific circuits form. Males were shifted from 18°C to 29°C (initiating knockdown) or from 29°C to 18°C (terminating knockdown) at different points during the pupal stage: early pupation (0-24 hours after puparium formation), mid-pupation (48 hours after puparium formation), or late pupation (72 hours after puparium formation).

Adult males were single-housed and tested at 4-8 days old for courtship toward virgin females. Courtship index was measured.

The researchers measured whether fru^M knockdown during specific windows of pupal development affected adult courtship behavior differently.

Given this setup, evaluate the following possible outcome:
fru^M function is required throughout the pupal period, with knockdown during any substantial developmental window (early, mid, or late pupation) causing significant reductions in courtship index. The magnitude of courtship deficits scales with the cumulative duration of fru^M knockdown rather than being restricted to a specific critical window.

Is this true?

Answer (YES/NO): NO